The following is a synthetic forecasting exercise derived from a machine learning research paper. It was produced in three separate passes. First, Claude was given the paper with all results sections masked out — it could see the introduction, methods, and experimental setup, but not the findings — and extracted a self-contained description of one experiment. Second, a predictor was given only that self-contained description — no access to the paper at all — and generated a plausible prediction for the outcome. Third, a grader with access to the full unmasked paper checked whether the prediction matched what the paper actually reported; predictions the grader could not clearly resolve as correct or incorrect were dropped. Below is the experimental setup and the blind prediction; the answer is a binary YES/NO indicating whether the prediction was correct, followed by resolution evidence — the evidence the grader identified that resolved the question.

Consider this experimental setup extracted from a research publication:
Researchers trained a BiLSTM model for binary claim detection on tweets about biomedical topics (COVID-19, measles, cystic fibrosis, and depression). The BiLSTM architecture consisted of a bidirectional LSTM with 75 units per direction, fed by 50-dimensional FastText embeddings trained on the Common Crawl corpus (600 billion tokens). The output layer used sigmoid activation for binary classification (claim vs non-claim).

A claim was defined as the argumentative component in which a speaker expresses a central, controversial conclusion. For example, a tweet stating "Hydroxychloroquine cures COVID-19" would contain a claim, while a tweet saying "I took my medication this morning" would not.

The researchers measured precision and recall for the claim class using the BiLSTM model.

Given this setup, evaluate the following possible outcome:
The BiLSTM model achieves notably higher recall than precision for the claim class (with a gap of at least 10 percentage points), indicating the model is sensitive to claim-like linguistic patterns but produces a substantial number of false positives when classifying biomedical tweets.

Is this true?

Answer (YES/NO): NO